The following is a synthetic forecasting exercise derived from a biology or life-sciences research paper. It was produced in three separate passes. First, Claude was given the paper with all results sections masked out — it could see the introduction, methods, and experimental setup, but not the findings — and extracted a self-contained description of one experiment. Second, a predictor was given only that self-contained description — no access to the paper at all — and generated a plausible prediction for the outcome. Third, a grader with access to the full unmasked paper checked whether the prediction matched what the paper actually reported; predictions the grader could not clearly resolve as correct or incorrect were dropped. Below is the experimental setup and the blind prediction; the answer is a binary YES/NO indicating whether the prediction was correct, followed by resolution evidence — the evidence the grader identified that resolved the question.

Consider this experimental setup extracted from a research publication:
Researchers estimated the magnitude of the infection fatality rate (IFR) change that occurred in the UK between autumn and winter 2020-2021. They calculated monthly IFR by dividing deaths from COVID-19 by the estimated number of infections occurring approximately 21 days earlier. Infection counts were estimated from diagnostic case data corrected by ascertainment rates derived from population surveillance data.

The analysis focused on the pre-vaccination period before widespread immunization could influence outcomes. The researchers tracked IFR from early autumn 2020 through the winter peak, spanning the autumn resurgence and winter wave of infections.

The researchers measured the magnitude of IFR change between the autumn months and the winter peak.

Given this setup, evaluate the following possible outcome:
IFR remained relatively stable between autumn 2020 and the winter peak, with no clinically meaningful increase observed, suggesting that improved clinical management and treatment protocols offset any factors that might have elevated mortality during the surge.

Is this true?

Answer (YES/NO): NO